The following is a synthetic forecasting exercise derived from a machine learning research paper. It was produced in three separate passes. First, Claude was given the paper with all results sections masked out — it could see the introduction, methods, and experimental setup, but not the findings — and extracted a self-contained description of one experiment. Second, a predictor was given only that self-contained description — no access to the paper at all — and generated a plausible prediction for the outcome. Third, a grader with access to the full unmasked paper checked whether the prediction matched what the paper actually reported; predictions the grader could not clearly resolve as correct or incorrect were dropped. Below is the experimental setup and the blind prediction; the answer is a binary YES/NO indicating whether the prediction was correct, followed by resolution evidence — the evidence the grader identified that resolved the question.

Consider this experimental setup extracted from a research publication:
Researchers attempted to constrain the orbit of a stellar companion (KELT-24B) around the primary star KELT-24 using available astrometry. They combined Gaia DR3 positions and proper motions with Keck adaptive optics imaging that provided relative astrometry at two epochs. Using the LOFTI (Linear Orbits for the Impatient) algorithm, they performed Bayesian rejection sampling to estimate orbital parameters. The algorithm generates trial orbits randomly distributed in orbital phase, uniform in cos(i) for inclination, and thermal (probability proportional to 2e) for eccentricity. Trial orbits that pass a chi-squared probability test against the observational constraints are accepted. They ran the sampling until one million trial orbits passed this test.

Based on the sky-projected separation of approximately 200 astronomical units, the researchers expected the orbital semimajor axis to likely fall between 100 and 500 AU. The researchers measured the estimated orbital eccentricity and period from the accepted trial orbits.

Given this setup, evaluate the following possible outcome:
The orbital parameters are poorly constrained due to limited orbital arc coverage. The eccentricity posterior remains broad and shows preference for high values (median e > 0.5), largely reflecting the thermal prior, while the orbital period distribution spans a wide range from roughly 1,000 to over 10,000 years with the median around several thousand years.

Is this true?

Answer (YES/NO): NO